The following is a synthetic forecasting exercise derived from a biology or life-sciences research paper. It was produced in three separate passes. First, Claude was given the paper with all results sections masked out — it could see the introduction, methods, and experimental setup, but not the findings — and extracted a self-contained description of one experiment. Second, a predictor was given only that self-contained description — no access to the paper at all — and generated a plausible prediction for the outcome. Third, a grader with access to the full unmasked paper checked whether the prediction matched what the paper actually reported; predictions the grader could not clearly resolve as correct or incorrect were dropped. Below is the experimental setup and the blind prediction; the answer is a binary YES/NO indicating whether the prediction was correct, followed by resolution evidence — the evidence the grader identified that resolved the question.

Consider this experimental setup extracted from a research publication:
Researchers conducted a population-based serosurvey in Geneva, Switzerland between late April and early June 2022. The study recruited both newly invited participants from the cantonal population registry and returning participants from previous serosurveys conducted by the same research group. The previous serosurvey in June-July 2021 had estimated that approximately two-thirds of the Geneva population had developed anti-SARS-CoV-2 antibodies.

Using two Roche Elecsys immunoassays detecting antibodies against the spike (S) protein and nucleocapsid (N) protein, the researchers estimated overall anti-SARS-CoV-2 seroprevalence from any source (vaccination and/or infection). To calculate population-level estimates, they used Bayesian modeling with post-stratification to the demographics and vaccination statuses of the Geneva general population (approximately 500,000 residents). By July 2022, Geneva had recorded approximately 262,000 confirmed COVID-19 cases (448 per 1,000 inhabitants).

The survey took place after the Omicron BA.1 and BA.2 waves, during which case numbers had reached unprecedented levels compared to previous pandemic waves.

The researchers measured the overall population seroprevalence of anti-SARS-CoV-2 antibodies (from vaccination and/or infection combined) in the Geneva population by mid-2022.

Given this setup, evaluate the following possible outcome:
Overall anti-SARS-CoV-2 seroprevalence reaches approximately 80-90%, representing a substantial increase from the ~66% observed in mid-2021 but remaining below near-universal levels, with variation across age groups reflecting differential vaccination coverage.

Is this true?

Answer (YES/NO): NO